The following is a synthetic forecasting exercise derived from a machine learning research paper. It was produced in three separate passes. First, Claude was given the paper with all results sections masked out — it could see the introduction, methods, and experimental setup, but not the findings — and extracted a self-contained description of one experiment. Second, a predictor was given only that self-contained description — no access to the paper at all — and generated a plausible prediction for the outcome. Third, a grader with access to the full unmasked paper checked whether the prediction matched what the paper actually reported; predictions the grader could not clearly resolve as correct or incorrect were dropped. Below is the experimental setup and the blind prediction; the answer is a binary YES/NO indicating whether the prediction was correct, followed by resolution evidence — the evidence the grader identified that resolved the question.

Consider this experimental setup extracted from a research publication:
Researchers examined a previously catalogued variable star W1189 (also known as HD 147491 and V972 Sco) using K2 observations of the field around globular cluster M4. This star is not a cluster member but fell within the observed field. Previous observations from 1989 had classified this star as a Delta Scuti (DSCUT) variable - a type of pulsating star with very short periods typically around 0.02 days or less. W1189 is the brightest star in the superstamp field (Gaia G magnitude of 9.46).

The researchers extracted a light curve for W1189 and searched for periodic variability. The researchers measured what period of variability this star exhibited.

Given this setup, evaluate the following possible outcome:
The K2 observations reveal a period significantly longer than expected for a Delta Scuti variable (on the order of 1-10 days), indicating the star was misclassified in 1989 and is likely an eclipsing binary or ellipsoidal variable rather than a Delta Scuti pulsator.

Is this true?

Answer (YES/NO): NO